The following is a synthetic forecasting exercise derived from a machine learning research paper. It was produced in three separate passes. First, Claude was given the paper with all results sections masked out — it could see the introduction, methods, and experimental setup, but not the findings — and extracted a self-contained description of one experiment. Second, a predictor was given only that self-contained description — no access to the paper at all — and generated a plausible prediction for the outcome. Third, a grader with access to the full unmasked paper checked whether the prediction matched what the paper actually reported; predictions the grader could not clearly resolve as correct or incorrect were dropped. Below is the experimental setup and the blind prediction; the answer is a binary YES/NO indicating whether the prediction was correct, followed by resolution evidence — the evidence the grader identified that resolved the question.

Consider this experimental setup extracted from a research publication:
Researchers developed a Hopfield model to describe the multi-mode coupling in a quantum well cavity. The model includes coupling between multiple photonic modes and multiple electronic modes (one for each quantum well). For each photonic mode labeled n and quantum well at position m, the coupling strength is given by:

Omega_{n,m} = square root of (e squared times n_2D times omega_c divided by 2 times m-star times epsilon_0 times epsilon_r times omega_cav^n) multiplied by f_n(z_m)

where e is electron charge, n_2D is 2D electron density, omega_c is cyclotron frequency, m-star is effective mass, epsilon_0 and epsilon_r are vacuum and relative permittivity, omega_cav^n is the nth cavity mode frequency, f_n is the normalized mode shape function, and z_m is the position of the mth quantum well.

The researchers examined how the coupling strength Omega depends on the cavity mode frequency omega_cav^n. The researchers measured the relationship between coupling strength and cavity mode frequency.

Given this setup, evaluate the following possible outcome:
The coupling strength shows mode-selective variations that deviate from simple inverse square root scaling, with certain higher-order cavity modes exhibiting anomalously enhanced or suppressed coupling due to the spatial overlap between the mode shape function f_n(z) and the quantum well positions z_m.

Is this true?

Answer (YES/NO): YES